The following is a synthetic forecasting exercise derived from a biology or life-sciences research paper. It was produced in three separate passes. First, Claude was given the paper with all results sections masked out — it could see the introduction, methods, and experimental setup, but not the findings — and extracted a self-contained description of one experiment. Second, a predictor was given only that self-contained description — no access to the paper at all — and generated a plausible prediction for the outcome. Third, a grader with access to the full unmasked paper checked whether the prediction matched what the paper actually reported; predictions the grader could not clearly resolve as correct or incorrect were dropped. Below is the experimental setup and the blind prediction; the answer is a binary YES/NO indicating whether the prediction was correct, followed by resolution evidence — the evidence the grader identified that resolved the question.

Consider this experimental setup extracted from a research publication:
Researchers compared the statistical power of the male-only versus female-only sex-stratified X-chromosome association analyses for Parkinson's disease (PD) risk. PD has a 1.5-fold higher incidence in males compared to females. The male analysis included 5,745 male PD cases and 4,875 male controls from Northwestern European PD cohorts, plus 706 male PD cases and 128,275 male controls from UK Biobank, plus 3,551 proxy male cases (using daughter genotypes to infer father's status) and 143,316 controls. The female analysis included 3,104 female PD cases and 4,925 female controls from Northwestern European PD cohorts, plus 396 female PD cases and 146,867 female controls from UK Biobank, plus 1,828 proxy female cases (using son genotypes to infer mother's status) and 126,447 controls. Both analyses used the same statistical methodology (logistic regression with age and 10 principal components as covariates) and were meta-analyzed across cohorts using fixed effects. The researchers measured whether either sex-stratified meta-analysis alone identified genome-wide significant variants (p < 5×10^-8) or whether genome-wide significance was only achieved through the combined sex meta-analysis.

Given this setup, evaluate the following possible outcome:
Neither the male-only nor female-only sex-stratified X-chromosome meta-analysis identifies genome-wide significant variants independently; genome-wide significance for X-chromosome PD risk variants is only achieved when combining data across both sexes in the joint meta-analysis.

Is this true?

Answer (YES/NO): YES